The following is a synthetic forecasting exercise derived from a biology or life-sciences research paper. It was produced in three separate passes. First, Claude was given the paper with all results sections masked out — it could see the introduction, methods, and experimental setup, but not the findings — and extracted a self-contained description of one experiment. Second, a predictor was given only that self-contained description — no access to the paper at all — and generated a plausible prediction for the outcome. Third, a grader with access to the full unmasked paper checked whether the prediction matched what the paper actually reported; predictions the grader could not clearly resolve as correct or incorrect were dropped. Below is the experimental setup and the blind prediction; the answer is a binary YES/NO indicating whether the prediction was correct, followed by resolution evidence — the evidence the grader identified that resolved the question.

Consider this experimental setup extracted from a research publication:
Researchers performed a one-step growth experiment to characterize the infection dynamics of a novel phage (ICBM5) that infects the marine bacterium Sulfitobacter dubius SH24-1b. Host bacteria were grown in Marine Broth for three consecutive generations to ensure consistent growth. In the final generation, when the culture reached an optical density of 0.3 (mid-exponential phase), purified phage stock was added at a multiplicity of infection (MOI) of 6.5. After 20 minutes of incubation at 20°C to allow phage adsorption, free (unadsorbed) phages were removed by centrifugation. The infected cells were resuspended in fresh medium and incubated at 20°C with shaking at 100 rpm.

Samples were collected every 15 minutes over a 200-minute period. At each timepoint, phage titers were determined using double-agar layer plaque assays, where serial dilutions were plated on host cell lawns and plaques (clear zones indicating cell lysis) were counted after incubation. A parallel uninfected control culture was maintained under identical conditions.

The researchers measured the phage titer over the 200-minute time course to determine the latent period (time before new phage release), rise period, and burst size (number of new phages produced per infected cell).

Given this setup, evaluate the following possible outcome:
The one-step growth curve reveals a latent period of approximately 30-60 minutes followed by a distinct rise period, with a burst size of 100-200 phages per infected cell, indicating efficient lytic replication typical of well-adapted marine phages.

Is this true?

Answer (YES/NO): NO